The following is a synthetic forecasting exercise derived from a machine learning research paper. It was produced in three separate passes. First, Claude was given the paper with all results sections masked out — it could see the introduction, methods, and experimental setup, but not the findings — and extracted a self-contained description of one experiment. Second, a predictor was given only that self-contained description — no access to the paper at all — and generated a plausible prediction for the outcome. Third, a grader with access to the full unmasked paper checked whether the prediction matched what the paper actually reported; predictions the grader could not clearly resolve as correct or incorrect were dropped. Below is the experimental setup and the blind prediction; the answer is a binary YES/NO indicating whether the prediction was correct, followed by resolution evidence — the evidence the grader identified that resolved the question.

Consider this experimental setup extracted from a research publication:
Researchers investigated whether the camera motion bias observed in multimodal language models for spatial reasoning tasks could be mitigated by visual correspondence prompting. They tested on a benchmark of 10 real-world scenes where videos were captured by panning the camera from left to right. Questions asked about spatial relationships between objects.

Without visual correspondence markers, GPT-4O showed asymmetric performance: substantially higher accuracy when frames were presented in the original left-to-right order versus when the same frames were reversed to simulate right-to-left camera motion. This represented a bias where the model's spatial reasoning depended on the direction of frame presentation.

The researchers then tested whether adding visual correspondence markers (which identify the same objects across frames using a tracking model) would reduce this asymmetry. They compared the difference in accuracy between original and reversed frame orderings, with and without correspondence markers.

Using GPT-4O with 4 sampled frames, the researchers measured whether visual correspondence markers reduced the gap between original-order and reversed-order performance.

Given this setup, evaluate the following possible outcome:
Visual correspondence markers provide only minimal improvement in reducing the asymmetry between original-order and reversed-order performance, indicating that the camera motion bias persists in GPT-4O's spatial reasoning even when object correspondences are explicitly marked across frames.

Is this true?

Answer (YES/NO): NO